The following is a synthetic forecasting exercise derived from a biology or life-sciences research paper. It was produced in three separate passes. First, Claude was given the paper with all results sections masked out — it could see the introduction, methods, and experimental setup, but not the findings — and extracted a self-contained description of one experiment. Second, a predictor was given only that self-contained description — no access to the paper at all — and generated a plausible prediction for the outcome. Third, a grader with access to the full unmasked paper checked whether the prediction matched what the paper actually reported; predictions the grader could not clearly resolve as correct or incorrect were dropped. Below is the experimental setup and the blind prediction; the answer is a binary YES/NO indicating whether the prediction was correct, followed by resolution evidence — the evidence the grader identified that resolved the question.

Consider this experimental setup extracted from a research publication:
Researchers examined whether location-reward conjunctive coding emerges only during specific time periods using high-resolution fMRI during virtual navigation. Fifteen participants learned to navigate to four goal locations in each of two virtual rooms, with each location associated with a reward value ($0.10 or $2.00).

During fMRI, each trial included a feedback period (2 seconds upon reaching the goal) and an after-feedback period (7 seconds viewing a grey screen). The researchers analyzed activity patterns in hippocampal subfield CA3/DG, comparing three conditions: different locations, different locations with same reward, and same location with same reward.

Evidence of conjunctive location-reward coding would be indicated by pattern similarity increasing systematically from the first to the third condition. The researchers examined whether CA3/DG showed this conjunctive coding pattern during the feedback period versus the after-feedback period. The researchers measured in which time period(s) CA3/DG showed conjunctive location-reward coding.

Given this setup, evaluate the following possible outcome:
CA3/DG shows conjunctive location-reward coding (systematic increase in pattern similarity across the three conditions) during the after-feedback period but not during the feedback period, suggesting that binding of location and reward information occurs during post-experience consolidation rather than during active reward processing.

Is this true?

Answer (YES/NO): YES